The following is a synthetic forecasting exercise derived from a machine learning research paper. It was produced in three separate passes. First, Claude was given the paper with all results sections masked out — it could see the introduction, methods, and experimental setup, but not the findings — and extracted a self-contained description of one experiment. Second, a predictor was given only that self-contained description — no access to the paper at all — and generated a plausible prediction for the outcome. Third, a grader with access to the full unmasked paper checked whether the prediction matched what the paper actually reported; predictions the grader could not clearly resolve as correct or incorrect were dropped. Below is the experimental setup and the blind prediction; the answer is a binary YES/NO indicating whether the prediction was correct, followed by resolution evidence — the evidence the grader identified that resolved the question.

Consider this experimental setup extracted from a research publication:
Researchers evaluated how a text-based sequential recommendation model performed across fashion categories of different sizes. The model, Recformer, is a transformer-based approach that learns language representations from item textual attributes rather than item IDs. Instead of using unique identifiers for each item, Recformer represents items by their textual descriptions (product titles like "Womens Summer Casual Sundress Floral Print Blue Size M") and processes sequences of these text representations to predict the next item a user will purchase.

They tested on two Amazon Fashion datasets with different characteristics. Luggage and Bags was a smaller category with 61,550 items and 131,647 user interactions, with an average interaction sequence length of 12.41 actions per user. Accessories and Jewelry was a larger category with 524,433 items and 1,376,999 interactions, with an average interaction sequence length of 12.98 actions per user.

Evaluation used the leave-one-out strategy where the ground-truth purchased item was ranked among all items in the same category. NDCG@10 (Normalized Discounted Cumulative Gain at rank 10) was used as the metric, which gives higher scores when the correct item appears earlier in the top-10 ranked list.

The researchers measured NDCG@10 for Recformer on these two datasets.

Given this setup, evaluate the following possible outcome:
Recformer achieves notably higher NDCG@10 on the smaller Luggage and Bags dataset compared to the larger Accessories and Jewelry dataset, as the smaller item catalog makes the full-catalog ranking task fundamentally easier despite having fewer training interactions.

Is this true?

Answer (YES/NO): YES